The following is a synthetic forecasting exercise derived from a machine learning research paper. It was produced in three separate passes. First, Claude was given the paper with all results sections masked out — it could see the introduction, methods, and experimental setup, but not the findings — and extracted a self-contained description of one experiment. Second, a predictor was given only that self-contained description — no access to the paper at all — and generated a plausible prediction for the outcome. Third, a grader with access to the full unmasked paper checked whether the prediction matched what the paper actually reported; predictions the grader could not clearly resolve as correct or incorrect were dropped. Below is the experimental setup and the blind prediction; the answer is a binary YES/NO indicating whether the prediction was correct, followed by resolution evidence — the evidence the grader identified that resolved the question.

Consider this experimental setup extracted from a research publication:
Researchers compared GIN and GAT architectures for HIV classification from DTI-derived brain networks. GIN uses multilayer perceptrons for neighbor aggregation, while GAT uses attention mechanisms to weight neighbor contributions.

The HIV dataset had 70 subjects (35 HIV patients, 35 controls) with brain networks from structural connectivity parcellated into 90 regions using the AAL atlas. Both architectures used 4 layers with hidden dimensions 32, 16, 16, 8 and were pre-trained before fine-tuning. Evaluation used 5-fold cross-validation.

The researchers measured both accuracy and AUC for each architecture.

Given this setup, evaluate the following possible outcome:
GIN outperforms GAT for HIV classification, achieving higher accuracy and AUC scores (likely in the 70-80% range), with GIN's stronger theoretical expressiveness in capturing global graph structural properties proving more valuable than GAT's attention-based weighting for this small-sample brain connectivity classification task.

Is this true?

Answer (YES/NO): NO